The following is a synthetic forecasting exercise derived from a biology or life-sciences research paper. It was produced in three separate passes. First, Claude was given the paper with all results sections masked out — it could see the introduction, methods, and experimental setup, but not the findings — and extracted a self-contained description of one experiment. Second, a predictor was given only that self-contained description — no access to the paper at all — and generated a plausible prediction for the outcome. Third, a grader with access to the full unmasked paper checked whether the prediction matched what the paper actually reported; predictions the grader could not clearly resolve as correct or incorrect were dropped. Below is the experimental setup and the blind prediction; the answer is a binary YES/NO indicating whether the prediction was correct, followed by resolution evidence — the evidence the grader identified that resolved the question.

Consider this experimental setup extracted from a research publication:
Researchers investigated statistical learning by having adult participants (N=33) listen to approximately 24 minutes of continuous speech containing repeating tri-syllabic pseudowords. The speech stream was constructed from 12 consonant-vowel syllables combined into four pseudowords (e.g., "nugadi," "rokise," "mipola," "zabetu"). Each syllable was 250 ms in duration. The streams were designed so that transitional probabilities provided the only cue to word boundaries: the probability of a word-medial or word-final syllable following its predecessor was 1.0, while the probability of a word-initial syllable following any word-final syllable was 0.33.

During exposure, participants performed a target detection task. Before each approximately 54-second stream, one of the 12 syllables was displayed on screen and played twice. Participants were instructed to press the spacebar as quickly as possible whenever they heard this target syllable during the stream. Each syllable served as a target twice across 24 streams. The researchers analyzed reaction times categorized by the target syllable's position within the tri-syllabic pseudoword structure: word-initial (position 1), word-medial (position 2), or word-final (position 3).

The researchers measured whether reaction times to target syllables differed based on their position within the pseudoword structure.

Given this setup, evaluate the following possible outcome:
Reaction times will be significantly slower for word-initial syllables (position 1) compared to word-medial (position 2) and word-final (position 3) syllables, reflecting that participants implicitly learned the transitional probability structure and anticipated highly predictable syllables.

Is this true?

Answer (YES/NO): YES